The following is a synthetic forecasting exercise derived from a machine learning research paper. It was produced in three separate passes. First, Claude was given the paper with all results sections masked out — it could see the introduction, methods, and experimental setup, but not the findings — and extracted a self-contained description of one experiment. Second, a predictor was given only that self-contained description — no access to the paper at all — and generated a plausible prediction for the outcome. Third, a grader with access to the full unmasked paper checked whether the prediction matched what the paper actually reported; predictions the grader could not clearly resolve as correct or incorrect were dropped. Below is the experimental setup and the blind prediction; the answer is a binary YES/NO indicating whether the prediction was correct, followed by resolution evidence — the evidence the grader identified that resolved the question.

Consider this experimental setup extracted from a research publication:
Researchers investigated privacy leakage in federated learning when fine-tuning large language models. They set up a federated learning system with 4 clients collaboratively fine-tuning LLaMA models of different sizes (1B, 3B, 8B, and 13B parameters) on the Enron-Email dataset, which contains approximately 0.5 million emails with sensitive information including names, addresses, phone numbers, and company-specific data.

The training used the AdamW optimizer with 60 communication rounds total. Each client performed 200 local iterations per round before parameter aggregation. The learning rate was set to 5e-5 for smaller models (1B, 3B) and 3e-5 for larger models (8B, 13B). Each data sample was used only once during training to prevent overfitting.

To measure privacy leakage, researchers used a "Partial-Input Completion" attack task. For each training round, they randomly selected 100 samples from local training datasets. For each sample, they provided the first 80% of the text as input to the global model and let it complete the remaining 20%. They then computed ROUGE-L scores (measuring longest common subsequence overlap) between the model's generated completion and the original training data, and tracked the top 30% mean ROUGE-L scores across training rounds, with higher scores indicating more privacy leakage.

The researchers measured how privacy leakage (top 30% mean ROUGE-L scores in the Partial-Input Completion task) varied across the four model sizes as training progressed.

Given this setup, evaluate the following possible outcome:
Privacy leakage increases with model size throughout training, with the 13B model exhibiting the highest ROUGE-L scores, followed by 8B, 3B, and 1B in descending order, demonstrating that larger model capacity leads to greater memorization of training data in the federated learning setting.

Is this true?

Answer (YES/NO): YES